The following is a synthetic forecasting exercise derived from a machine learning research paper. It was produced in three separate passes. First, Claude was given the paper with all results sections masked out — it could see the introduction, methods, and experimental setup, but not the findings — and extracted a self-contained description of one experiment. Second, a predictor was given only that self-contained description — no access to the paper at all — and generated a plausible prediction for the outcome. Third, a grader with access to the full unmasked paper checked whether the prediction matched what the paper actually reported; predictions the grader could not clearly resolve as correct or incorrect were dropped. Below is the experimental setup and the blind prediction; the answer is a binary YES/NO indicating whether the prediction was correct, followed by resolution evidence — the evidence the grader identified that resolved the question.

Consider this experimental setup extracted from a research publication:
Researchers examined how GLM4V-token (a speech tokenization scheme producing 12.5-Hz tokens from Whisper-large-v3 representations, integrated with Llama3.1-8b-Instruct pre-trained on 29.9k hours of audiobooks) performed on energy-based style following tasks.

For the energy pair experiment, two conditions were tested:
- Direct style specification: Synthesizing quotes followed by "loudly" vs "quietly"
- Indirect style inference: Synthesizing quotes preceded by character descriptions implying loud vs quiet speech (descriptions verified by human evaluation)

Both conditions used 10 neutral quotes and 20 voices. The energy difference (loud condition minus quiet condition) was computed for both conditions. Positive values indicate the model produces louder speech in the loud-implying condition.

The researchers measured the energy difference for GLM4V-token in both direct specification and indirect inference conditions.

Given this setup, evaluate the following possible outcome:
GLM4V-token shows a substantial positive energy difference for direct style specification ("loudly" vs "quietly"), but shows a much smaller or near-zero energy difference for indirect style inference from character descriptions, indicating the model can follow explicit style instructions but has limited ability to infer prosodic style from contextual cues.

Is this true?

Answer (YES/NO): NO